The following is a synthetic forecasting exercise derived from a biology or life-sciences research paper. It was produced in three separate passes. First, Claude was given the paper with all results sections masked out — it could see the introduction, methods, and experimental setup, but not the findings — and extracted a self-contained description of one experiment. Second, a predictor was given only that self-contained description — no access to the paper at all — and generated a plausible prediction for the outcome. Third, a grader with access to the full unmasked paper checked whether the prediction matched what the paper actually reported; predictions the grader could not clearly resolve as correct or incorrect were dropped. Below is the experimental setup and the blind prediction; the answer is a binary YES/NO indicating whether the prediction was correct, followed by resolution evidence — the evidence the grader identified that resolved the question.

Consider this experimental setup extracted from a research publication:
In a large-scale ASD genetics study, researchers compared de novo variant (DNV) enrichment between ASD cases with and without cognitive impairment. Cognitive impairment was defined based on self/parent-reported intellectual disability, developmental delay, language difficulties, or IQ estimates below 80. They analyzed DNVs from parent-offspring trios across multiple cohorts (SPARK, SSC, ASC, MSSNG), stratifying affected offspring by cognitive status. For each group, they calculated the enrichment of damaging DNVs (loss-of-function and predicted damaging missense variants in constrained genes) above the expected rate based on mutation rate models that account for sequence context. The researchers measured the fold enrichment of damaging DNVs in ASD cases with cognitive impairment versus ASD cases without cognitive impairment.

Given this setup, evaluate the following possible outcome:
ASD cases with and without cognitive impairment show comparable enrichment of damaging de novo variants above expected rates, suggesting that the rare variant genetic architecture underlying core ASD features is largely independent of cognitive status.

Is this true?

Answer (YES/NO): NO